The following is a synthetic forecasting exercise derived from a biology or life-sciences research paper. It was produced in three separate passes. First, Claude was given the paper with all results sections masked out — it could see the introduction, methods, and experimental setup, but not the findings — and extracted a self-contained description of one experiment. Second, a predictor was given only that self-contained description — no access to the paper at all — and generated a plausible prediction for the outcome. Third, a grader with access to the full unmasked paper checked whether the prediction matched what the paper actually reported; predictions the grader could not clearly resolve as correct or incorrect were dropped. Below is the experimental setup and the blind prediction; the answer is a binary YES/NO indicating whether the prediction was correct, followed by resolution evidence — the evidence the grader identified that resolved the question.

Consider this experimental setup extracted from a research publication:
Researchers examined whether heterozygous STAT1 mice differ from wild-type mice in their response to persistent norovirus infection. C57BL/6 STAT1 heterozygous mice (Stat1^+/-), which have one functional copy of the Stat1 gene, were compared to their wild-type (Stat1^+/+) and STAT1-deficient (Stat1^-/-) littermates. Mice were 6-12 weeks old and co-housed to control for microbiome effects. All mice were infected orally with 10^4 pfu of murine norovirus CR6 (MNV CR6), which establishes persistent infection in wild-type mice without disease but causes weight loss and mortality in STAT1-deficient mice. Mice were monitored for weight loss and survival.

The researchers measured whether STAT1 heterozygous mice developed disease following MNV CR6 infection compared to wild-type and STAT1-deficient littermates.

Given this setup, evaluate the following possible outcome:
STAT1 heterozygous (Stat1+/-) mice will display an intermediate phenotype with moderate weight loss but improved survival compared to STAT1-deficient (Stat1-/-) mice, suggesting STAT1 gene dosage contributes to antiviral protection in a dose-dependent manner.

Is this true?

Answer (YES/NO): NO